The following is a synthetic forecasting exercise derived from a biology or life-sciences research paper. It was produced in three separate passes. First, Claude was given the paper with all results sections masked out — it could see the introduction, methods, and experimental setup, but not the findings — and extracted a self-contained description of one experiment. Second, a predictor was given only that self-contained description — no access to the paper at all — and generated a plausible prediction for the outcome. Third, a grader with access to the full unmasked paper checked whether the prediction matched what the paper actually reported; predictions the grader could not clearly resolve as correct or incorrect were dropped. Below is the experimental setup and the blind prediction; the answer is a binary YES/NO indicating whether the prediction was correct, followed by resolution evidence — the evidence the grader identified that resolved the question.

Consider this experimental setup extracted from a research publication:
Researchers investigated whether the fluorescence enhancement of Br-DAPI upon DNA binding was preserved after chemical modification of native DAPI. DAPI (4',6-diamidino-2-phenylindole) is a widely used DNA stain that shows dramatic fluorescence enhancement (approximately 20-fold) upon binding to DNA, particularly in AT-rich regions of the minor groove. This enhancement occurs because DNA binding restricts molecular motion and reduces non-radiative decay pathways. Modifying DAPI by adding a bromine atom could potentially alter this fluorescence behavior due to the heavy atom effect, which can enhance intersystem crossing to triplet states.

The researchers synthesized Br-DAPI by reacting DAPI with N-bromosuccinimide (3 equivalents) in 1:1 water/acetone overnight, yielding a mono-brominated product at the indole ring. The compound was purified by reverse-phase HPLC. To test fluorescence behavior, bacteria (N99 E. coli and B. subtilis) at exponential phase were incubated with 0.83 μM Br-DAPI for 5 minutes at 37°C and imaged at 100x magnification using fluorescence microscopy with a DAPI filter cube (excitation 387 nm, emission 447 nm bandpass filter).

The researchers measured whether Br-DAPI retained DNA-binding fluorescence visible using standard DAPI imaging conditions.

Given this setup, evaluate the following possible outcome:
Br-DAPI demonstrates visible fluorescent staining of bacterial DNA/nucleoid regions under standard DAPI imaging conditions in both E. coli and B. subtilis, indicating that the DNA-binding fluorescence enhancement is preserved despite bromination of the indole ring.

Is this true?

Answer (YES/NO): YES